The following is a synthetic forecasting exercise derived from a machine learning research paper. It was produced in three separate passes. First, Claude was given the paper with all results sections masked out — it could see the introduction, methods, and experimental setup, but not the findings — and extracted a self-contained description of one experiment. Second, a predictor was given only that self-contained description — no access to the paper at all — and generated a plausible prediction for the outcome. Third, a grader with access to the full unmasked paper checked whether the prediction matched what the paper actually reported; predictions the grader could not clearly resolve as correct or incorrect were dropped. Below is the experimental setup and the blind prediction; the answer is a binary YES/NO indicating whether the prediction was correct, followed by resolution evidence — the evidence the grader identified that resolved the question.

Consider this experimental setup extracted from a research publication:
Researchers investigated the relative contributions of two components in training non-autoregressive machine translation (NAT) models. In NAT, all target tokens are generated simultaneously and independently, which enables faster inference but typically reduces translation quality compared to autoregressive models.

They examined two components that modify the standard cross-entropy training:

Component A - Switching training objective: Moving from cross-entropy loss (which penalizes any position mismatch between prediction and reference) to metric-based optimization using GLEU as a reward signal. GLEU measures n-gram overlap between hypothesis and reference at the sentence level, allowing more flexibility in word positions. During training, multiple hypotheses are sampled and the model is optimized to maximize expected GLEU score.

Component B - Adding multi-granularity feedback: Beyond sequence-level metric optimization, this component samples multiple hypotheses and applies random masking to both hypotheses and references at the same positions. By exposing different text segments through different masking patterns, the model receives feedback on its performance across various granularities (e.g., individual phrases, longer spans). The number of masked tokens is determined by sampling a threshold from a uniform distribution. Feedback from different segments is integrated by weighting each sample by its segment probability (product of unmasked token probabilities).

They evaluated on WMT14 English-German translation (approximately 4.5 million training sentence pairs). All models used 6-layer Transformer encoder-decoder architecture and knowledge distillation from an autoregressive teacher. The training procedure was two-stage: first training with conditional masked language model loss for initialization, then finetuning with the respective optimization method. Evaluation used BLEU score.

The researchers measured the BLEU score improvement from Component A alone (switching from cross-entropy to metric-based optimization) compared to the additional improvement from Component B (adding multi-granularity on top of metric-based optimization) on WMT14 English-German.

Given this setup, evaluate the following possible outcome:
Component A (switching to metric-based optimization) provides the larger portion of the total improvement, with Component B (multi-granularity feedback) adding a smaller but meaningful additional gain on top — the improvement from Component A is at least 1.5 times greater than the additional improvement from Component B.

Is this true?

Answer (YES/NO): YES